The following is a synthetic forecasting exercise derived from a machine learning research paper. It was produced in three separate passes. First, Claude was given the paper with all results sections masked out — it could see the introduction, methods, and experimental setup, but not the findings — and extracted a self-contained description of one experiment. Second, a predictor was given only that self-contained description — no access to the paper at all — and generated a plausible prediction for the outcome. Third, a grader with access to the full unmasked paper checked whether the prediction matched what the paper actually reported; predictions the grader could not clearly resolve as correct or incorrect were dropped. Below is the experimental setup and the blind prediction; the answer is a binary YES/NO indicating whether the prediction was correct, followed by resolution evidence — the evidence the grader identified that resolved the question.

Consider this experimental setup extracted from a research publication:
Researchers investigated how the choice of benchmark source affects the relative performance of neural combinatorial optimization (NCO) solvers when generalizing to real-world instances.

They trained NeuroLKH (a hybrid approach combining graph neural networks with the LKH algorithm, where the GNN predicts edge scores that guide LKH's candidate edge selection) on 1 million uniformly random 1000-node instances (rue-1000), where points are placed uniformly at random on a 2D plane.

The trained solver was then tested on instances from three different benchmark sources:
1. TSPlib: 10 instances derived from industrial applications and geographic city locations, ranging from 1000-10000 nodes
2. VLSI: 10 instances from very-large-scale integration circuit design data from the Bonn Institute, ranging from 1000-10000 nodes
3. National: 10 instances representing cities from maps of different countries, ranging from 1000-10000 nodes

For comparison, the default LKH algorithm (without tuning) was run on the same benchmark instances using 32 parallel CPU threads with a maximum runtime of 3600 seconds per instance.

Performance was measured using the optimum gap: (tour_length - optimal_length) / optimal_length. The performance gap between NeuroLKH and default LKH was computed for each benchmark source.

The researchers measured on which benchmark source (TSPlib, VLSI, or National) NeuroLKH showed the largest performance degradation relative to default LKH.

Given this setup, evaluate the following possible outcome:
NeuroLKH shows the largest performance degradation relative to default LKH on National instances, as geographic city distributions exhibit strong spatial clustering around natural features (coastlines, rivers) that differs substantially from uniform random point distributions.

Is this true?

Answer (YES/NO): YES